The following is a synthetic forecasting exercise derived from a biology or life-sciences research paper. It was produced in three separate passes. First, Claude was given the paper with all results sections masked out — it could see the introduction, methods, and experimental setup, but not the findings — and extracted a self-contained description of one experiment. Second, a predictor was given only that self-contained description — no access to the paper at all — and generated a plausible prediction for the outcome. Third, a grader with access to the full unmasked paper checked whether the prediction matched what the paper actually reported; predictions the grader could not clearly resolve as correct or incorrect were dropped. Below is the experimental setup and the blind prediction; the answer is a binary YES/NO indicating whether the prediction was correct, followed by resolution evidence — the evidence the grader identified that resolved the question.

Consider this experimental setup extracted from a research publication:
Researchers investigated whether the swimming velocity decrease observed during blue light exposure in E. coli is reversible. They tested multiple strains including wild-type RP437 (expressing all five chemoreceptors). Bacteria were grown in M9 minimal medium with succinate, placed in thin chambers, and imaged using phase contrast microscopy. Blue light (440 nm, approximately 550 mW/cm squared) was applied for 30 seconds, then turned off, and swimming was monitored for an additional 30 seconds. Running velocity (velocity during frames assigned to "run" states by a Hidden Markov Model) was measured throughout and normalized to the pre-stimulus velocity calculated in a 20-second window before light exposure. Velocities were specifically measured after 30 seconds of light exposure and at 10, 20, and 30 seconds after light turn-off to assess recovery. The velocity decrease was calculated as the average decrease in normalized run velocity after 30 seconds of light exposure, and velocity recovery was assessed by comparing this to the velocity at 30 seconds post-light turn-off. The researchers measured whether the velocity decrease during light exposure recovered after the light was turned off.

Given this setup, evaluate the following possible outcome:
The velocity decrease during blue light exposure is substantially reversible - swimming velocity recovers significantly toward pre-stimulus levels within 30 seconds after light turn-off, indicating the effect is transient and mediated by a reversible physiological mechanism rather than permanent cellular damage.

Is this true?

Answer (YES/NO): YES